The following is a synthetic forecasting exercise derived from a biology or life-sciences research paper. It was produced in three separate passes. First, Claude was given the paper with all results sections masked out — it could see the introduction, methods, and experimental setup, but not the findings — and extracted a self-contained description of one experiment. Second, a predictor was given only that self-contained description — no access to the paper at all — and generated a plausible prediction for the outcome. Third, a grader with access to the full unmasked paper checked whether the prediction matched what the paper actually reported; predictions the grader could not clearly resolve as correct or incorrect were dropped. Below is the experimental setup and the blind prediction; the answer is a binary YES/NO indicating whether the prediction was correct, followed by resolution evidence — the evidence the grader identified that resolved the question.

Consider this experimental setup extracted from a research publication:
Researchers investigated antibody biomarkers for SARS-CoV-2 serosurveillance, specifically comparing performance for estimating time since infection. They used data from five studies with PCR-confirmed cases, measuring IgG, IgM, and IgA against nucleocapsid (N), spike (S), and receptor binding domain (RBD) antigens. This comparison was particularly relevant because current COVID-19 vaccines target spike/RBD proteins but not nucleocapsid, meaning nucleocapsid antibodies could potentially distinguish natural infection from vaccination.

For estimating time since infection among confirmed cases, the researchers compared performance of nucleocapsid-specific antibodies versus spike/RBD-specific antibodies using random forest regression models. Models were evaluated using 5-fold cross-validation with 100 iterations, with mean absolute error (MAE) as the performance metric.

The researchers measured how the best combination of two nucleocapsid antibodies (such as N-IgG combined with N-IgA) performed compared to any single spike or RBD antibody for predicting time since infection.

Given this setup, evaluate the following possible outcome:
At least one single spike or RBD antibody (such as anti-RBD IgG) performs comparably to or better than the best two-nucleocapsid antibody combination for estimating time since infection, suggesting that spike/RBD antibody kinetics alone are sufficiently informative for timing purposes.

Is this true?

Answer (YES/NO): NO